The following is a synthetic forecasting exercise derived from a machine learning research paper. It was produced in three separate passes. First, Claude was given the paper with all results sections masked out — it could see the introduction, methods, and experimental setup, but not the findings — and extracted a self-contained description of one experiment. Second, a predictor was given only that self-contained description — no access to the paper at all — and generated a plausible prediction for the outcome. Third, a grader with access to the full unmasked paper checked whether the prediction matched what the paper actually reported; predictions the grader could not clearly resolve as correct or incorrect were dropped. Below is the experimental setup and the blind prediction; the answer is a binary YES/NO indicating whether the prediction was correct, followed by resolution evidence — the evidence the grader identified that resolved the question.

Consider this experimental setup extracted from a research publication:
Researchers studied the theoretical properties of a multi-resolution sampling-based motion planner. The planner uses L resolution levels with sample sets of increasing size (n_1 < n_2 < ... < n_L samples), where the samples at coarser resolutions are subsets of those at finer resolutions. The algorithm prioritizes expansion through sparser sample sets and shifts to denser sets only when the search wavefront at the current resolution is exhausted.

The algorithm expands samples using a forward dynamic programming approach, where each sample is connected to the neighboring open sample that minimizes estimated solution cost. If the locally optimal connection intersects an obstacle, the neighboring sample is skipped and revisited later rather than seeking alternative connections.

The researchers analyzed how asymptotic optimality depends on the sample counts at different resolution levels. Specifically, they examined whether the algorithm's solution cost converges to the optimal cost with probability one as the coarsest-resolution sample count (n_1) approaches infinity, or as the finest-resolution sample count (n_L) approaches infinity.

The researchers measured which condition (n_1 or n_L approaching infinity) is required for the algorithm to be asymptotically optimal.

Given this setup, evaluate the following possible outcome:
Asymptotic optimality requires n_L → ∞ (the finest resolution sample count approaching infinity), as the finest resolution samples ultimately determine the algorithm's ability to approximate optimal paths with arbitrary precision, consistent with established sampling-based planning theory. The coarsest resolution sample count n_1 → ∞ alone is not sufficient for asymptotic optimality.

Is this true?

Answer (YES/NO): NO